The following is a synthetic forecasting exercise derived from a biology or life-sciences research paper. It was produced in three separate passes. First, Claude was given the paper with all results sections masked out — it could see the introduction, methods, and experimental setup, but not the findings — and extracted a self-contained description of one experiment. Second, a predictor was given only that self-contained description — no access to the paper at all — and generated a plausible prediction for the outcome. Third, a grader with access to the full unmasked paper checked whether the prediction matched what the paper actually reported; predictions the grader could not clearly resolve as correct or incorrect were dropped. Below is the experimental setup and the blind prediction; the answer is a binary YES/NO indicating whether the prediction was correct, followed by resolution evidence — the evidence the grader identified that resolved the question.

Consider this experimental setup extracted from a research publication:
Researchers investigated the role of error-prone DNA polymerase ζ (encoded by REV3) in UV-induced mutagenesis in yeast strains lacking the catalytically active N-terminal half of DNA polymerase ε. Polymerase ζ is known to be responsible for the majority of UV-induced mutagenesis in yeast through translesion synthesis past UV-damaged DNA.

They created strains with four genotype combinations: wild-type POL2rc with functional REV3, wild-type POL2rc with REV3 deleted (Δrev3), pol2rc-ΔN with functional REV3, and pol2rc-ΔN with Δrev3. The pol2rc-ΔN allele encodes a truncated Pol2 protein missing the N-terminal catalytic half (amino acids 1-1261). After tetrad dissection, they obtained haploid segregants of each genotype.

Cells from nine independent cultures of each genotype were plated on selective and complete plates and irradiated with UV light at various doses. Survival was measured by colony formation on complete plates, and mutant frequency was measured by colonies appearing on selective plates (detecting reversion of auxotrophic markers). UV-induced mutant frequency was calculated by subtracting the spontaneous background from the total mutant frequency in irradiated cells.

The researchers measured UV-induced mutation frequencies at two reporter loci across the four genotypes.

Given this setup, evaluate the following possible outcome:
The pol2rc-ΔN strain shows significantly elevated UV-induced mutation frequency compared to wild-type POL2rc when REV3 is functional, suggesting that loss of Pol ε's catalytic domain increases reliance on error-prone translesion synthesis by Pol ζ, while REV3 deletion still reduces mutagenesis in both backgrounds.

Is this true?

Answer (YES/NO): NO